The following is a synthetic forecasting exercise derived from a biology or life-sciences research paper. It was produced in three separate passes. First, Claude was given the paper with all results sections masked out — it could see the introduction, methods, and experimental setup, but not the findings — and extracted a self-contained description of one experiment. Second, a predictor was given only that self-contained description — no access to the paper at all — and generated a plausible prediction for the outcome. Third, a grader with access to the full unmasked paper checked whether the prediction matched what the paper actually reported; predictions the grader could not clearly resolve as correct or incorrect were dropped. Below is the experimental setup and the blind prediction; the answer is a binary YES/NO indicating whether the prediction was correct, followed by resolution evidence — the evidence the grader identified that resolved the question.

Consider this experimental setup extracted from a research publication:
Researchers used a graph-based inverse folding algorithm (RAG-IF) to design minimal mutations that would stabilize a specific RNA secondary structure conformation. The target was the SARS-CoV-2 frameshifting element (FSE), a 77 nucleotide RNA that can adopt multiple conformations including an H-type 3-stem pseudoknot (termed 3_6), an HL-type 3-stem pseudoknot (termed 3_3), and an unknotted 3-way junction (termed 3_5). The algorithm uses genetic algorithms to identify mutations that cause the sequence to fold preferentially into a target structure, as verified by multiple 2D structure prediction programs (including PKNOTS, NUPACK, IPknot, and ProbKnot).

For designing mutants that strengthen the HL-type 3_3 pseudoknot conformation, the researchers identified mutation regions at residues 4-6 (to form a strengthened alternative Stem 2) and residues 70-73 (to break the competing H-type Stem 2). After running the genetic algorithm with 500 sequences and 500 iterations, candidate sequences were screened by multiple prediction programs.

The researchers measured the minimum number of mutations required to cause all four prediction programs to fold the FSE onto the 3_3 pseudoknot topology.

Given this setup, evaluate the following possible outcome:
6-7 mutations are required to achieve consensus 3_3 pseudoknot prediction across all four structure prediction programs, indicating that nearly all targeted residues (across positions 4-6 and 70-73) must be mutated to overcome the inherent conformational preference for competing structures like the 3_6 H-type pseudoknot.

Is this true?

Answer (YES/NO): NO